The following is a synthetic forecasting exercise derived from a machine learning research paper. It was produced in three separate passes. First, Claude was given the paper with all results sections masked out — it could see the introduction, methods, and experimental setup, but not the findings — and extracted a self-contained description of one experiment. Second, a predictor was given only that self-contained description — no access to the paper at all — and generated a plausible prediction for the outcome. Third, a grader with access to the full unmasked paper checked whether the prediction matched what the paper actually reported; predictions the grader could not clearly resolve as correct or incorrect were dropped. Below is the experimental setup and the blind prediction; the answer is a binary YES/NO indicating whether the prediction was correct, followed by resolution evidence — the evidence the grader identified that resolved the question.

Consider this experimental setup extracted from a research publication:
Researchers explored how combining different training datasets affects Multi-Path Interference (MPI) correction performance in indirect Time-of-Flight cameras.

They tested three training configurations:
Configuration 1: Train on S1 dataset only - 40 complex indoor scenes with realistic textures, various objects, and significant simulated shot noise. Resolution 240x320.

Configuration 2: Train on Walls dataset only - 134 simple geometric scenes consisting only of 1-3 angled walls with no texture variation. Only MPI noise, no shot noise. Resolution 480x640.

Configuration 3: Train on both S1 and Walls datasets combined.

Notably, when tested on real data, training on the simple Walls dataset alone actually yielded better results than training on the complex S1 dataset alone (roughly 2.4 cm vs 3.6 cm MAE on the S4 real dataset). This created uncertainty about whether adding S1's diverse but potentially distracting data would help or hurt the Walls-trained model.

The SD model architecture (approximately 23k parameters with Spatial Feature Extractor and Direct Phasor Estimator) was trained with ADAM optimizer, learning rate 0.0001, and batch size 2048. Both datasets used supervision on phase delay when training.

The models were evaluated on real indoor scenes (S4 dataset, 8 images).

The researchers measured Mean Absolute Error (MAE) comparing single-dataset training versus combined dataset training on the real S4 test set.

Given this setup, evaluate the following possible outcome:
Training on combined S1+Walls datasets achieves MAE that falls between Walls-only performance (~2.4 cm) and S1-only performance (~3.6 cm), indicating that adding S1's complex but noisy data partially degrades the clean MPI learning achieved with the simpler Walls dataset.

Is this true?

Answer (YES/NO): NO